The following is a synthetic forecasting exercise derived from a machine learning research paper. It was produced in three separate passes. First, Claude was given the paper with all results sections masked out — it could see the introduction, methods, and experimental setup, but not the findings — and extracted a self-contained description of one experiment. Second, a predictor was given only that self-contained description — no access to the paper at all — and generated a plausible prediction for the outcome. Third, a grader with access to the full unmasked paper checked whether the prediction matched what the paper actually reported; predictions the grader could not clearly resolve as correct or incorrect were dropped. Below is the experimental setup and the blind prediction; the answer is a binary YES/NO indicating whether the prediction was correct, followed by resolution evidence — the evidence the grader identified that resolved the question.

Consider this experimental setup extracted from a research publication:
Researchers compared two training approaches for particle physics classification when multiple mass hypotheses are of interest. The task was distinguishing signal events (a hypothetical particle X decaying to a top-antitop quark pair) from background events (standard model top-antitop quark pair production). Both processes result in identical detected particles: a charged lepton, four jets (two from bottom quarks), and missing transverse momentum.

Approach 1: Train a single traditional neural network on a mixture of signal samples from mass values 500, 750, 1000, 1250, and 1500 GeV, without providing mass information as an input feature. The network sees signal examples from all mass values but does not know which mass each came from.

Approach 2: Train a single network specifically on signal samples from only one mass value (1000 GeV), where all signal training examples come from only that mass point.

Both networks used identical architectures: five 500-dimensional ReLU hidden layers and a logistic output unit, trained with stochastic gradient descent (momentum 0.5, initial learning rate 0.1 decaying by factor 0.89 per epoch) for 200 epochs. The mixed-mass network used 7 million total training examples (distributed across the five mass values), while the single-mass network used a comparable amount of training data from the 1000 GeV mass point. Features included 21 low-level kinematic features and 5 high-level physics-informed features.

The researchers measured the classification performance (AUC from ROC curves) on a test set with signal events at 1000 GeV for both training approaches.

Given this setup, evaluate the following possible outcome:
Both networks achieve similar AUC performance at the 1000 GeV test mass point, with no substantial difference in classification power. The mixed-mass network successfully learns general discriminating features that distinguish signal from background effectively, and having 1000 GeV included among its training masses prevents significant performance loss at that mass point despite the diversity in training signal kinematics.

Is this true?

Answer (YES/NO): NO